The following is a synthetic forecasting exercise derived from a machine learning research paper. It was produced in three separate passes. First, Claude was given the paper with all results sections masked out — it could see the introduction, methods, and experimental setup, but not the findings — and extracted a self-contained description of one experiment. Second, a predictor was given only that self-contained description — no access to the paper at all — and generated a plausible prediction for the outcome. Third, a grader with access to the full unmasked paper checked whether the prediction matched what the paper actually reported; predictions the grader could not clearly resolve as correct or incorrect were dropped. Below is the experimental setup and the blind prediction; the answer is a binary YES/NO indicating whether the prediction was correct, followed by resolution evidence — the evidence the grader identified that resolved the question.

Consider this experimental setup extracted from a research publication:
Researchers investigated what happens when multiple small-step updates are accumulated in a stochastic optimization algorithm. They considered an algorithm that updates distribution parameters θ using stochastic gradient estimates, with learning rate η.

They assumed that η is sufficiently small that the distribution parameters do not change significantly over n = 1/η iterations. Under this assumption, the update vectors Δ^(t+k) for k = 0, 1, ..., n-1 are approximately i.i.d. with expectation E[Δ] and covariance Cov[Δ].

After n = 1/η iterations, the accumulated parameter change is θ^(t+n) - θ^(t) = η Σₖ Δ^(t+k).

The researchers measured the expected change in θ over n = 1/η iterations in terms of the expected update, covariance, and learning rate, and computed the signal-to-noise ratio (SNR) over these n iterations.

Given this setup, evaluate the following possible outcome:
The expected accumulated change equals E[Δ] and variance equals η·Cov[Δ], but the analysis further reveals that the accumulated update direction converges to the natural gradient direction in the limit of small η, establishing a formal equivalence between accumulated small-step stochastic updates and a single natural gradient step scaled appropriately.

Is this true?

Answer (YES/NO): NO